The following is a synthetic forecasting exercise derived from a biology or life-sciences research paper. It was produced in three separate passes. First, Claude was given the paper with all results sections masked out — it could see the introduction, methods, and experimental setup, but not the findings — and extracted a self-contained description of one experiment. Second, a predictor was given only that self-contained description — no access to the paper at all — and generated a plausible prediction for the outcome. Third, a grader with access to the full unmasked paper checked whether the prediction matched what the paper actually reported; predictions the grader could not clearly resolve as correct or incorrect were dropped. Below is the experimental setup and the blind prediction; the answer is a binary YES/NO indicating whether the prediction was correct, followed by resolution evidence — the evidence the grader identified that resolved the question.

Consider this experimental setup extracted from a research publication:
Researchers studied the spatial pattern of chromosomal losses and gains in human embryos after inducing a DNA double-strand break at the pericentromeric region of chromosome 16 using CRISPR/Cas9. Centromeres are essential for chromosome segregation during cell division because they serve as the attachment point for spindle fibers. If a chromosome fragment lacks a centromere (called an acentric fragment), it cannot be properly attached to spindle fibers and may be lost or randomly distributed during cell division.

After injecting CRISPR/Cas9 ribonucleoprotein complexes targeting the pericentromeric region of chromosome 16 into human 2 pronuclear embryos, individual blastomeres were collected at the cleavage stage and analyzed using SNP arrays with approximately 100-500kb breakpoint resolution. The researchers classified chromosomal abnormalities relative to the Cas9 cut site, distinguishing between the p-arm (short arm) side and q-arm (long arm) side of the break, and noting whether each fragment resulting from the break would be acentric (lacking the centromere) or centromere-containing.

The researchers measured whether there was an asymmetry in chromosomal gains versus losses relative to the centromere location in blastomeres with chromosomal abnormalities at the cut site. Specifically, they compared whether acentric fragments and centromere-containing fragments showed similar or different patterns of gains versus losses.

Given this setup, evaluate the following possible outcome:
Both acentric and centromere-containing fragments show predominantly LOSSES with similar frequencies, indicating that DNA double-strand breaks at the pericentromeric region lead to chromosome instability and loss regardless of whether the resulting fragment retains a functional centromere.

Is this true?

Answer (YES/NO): NO